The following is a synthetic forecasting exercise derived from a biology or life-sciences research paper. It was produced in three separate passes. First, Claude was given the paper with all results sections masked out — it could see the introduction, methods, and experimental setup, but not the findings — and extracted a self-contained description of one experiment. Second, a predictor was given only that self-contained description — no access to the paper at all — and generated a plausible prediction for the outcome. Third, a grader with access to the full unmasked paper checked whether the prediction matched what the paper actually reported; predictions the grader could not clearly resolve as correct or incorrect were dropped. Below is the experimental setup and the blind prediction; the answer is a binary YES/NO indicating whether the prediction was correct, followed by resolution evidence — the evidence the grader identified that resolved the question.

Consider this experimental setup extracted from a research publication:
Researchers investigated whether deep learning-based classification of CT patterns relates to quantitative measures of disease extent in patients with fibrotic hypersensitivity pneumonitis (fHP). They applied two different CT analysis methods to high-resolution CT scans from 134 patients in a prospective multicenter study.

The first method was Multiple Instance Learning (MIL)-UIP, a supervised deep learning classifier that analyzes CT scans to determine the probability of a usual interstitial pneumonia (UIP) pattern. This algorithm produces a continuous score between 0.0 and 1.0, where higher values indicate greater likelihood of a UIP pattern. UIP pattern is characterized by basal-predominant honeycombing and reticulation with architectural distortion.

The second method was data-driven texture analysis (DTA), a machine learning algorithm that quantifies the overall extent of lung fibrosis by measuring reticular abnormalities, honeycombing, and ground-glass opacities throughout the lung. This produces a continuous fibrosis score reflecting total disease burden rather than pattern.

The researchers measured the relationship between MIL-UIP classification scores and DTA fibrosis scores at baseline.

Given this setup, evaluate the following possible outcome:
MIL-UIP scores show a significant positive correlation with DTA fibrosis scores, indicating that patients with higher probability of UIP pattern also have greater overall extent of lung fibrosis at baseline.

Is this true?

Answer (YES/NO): YES